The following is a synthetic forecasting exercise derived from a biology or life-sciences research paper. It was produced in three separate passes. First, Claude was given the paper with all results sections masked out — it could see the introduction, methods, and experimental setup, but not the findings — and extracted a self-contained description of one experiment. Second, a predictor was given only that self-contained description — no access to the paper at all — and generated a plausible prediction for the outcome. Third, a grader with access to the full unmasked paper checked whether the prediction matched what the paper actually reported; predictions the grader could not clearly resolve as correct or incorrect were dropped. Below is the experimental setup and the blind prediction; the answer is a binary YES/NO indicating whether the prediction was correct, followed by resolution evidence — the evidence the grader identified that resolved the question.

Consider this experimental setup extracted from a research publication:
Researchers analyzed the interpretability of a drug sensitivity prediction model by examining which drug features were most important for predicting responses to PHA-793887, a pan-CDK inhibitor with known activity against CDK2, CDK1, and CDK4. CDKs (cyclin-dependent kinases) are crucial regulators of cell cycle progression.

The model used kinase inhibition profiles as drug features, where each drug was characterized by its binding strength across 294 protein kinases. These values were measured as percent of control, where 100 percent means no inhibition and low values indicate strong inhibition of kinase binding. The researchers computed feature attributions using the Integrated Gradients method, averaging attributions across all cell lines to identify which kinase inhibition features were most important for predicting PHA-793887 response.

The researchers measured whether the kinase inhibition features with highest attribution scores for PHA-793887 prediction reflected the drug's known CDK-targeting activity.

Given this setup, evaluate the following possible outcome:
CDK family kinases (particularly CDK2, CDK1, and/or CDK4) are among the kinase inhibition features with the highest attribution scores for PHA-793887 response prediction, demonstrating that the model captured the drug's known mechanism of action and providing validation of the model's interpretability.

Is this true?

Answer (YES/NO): YES